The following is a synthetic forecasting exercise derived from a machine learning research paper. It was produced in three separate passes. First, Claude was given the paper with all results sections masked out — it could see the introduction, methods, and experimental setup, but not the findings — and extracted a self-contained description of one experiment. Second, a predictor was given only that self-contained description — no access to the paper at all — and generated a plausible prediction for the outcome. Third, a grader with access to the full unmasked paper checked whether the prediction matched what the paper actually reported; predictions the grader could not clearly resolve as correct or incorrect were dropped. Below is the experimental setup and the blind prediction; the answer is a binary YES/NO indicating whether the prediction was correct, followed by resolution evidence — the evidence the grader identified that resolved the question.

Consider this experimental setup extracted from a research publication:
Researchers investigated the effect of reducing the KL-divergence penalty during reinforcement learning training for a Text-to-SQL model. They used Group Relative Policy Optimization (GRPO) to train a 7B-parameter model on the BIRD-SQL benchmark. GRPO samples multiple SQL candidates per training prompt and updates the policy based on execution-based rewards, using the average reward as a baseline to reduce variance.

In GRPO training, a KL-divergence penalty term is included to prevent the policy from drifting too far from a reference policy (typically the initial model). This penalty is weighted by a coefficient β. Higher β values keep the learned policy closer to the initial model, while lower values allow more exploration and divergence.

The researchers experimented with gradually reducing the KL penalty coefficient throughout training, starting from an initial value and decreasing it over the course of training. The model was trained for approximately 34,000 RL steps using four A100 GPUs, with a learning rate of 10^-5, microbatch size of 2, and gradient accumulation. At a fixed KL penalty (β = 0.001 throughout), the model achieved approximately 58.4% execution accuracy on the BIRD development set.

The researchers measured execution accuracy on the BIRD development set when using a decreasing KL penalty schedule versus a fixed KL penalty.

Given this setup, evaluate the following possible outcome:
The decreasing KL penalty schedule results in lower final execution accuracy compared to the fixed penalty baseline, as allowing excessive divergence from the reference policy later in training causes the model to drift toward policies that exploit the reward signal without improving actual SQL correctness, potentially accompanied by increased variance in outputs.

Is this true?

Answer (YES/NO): NO